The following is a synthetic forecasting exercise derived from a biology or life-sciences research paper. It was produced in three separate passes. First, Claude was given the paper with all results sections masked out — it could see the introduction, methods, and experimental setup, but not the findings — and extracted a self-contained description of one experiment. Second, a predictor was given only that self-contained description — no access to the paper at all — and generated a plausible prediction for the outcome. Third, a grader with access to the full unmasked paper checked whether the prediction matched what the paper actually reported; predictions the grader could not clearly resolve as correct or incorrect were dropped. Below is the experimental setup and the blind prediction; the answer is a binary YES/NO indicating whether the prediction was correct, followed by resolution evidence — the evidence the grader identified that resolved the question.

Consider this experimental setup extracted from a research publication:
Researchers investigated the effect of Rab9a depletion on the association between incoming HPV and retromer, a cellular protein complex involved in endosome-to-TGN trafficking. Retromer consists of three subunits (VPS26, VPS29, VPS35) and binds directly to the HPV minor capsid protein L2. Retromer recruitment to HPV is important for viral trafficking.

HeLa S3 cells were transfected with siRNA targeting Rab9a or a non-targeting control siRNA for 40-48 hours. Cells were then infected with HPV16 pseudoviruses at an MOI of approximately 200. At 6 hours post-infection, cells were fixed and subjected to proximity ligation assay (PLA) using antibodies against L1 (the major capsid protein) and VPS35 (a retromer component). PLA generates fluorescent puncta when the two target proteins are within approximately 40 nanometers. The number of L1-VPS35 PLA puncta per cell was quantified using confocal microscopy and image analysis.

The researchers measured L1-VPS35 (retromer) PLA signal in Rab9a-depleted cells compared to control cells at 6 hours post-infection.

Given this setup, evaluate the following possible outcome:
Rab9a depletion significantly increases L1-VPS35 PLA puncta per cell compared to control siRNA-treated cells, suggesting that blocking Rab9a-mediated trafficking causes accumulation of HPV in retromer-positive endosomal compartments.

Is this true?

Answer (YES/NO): YES